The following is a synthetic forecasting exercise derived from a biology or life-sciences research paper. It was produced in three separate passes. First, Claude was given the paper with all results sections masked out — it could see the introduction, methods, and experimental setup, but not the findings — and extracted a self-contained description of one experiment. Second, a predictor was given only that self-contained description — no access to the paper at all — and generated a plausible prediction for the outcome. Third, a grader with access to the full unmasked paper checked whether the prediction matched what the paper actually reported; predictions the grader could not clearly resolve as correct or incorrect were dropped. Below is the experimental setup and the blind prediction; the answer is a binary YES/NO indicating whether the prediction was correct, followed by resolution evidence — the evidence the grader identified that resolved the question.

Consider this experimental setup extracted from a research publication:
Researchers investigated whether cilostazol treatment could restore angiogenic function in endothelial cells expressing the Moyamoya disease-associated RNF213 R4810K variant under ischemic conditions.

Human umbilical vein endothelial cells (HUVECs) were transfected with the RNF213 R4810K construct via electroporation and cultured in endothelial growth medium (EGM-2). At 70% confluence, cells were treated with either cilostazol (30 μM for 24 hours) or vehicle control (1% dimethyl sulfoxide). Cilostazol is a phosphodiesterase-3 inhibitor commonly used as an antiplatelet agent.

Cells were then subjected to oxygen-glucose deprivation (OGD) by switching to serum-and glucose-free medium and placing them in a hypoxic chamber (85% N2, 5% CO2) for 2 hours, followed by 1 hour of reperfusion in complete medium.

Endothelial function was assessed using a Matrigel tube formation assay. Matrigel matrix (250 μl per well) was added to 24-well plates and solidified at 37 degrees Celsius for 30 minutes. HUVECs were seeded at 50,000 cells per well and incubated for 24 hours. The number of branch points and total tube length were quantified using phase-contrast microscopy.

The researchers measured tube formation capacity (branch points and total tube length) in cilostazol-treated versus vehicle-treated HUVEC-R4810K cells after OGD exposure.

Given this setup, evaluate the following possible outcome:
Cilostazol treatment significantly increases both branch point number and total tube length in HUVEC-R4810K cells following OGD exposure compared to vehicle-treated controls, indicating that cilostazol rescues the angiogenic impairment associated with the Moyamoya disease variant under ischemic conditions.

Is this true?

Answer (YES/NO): YES